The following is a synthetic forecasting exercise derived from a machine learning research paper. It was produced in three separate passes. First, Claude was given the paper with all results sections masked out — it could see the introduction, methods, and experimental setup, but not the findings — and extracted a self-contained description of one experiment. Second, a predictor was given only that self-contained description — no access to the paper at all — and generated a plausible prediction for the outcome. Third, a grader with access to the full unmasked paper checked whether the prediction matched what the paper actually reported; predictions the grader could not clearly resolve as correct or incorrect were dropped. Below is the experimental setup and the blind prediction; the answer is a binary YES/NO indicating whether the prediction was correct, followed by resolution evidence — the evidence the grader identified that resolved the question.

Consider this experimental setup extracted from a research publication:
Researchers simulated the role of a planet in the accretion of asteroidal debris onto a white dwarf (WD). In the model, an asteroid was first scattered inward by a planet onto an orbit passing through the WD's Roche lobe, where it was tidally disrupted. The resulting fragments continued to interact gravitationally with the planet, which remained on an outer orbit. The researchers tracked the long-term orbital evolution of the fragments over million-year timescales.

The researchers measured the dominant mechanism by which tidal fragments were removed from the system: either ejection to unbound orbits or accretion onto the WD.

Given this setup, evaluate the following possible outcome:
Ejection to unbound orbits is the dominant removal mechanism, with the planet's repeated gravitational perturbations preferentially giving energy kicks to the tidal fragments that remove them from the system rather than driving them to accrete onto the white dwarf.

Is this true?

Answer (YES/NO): NO